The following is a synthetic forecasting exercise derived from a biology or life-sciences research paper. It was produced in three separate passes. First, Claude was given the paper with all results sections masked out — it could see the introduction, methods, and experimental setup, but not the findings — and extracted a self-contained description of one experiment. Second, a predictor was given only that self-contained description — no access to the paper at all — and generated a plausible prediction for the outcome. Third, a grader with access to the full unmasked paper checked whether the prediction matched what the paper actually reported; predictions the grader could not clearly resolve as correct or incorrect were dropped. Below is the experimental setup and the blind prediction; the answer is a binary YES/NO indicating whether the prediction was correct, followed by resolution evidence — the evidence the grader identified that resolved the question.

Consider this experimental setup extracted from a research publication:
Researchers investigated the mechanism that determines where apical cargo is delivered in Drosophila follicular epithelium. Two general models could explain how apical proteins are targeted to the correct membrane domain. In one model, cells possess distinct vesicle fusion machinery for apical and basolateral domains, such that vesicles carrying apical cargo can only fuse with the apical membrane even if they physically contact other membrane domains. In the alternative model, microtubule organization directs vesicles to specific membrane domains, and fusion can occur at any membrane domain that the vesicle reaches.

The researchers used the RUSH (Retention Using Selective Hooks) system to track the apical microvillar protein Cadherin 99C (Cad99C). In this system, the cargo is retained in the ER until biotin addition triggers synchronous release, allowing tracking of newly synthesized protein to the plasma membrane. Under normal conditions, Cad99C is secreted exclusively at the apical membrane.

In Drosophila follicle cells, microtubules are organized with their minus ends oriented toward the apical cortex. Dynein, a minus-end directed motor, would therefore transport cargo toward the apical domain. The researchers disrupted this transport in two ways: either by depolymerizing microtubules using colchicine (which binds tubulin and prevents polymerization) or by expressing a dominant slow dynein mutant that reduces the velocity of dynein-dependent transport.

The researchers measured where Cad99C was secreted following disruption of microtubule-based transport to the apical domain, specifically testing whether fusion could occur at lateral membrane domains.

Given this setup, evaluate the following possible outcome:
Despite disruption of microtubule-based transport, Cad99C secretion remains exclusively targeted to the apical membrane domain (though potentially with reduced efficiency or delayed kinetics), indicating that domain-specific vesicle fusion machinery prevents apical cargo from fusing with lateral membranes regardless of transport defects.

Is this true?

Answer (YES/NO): NO